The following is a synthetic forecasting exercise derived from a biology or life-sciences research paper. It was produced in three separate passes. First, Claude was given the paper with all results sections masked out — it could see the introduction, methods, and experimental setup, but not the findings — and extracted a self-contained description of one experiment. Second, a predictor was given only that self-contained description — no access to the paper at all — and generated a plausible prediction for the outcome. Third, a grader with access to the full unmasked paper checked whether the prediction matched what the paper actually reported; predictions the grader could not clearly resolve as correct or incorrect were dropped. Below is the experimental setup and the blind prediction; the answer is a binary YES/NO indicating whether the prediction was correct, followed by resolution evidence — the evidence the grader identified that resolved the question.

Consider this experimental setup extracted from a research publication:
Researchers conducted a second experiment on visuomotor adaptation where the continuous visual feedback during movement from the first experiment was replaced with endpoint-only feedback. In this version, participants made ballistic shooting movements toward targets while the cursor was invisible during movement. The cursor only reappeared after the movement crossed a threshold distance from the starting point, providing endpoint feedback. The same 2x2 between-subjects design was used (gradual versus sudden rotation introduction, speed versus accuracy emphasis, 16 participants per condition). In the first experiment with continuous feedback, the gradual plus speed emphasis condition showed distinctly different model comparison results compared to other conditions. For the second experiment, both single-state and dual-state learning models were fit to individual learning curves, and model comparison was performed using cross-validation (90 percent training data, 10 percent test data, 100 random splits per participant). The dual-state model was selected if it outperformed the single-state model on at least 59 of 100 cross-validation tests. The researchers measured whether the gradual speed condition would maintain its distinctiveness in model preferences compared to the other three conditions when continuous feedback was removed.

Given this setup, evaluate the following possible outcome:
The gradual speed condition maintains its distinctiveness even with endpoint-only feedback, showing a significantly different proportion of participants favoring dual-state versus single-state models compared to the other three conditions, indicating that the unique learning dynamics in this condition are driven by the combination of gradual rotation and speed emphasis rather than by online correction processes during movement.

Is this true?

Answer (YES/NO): NO